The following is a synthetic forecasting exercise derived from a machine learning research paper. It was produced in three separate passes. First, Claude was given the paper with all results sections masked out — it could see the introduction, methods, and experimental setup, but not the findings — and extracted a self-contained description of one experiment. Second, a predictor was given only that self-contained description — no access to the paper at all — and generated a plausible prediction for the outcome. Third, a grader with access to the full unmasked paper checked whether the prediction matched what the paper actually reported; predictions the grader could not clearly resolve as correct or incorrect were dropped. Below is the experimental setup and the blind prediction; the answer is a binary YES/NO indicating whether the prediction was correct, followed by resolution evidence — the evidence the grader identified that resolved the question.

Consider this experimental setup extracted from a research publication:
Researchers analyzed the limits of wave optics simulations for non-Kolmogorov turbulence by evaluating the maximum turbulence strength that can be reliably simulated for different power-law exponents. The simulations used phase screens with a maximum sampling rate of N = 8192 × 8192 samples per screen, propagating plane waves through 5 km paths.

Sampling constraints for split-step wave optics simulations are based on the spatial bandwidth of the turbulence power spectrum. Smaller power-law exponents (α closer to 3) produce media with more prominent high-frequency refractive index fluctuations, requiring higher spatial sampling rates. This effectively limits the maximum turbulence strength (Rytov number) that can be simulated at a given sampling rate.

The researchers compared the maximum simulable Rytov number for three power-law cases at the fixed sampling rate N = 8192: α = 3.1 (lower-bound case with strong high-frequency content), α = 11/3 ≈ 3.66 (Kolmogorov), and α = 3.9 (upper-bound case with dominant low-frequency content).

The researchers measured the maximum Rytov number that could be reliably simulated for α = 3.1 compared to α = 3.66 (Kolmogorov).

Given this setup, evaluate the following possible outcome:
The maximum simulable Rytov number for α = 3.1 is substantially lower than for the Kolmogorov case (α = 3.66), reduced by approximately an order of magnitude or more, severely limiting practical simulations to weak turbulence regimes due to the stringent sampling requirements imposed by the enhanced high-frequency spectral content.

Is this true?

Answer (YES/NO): NO